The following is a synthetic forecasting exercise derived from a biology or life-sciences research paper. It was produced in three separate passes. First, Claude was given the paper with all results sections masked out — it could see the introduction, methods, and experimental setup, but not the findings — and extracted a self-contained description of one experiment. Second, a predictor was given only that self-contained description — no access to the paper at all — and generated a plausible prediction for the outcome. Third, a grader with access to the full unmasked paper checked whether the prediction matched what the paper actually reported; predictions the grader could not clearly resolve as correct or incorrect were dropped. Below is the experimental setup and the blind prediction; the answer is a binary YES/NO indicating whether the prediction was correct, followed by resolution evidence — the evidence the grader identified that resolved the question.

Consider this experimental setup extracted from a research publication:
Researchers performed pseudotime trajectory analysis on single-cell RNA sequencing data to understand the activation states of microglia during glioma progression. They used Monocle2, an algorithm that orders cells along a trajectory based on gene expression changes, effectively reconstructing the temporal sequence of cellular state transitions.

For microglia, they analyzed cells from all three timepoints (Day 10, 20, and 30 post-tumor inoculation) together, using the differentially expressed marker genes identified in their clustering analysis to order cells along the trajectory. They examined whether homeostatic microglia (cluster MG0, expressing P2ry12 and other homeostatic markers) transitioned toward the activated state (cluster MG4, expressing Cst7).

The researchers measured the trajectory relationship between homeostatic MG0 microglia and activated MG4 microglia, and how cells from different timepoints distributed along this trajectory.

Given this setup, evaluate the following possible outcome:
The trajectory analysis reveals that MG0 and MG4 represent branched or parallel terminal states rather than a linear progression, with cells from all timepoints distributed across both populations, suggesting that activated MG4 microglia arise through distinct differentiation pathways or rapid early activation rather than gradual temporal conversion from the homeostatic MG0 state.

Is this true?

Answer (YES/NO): NO